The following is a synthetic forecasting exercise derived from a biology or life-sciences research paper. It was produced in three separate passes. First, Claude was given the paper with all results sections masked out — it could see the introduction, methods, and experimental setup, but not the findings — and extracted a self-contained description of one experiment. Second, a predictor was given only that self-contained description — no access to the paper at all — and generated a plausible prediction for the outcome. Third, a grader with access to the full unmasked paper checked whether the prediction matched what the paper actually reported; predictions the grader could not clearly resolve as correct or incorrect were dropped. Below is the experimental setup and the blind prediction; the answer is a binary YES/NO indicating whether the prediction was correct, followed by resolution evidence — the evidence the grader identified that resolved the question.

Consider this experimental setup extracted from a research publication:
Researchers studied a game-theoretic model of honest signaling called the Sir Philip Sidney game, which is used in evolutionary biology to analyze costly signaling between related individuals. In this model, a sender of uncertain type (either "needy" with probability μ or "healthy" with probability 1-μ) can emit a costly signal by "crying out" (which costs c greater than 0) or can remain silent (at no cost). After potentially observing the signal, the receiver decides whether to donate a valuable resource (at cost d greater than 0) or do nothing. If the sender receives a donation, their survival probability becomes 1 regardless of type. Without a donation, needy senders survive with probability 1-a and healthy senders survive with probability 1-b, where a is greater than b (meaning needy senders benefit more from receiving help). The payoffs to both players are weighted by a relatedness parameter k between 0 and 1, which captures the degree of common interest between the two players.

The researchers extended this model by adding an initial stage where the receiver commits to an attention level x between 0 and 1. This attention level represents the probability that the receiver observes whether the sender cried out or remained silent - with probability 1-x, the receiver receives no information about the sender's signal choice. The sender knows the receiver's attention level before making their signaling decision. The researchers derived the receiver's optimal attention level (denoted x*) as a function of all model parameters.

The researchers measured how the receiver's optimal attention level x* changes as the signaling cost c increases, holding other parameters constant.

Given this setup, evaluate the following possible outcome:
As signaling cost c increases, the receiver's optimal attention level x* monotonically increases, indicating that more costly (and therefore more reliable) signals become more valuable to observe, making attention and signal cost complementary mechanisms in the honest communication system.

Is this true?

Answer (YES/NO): YES